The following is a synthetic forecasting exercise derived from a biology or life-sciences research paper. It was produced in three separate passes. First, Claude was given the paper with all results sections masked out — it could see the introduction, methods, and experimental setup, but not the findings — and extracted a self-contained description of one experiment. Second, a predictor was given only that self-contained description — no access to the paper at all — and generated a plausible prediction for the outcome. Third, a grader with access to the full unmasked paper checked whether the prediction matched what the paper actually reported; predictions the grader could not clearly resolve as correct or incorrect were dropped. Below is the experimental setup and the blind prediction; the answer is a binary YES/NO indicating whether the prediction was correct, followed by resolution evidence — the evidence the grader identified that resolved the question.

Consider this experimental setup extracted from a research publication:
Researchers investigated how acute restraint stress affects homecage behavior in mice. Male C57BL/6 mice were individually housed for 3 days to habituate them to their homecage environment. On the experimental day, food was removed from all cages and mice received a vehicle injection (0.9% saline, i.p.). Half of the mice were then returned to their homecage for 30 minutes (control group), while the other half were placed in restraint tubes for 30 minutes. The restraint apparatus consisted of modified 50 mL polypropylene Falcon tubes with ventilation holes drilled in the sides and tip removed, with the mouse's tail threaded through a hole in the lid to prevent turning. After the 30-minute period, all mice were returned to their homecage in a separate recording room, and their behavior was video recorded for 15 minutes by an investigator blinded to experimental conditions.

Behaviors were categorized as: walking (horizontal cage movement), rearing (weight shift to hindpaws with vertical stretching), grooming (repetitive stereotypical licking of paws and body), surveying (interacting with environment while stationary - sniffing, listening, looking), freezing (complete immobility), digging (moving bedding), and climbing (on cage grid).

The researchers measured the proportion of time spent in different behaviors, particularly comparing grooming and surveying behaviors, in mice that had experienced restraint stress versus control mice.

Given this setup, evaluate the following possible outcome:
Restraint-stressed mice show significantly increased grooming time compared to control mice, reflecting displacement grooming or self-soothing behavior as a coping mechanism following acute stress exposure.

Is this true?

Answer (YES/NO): YES